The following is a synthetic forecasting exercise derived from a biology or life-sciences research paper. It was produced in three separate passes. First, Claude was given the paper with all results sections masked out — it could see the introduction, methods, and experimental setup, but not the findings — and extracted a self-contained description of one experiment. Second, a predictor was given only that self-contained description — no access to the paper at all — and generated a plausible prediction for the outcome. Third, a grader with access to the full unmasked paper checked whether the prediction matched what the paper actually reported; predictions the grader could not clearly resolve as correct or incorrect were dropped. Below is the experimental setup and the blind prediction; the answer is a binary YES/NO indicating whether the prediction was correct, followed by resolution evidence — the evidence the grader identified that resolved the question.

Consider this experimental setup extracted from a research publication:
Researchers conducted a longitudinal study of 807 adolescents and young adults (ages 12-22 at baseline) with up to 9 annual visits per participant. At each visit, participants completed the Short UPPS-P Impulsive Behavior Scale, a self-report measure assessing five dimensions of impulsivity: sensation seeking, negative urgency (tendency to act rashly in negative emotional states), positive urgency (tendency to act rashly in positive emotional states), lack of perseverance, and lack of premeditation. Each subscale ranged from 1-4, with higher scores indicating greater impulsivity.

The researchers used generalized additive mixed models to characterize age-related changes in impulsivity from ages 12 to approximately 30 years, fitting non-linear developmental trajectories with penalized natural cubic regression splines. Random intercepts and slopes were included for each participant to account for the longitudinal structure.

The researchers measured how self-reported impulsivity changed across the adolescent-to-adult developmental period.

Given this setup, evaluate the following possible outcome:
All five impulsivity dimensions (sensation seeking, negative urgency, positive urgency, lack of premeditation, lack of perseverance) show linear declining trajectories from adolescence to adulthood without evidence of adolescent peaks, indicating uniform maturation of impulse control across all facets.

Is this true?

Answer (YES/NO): NO